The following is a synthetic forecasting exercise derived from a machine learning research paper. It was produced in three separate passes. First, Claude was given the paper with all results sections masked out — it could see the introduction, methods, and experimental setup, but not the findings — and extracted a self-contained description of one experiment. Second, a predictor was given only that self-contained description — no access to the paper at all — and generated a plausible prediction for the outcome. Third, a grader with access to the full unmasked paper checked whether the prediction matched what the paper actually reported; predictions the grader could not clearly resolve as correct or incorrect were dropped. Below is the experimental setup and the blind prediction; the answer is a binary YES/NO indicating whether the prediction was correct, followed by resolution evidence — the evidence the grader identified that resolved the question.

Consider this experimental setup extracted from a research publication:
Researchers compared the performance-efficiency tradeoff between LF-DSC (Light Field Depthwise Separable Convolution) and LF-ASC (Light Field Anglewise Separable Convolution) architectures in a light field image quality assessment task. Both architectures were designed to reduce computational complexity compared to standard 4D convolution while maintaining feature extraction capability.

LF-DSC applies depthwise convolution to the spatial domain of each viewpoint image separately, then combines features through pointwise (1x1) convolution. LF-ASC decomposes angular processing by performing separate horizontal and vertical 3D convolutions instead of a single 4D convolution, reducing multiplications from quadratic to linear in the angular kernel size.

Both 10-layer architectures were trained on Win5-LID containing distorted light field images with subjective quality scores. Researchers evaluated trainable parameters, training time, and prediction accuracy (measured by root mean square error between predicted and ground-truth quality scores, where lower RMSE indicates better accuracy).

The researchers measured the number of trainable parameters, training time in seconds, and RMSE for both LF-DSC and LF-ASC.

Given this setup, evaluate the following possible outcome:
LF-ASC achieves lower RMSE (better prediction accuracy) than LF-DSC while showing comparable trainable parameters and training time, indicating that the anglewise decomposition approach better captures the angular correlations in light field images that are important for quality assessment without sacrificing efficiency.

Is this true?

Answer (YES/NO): NO